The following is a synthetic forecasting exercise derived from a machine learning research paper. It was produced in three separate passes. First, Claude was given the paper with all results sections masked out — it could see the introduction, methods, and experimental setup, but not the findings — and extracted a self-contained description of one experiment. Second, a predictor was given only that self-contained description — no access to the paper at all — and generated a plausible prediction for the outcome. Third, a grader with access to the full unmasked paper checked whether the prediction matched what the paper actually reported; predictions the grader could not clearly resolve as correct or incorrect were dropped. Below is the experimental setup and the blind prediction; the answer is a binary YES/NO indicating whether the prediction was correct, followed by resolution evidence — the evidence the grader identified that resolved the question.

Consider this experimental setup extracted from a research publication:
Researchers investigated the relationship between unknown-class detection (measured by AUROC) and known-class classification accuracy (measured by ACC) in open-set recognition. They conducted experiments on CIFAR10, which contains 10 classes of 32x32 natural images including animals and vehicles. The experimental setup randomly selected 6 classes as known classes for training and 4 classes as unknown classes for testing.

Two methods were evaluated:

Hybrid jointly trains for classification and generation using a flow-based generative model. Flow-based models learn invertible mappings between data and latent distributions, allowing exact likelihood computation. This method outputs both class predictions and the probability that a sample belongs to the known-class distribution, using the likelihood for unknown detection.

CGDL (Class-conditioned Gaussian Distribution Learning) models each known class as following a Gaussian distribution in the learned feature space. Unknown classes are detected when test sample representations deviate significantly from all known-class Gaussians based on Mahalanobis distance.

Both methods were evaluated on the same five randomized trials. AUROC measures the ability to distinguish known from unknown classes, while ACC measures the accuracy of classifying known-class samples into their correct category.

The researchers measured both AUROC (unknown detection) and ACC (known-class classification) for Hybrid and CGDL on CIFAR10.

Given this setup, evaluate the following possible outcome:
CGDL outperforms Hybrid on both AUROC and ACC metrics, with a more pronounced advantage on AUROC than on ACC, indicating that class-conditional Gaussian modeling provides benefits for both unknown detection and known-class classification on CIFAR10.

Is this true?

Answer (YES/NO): NO